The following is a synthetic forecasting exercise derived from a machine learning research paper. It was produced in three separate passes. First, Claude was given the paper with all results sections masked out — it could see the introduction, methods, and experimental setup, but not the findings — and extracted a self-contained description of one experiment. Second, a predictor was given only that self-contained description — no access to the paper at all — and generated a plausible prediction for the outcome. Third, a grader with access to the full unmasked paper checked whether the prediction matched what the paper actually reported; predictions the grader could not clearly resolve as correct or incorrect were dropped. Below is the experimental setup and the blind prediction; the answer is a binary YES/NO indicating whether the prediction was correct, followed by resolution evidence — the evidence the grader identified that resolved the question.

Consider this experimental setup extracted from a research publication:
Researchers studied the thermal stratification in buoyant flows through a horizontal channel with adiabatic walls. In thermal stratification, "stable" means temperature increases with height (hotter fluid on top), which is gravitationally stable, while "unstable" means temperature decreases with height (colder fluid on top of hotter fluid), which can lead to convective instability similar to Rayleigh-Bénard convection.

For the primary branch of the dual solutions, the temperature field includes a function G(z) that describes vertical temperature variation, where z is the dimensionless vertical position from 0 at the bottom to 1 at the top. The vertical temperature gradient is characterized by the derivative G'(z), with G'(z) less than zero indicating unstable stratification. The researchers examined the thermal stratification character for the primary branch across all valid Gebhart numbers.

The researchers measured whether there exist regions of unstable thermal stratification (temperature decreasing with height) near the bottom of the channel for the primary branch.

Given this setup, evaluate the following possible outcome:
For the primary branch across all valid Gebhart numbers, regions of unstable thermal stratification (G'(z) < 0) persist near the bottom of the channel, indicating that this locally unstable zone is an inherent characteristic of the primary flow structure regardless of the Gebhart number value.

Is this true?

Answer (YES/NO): YES